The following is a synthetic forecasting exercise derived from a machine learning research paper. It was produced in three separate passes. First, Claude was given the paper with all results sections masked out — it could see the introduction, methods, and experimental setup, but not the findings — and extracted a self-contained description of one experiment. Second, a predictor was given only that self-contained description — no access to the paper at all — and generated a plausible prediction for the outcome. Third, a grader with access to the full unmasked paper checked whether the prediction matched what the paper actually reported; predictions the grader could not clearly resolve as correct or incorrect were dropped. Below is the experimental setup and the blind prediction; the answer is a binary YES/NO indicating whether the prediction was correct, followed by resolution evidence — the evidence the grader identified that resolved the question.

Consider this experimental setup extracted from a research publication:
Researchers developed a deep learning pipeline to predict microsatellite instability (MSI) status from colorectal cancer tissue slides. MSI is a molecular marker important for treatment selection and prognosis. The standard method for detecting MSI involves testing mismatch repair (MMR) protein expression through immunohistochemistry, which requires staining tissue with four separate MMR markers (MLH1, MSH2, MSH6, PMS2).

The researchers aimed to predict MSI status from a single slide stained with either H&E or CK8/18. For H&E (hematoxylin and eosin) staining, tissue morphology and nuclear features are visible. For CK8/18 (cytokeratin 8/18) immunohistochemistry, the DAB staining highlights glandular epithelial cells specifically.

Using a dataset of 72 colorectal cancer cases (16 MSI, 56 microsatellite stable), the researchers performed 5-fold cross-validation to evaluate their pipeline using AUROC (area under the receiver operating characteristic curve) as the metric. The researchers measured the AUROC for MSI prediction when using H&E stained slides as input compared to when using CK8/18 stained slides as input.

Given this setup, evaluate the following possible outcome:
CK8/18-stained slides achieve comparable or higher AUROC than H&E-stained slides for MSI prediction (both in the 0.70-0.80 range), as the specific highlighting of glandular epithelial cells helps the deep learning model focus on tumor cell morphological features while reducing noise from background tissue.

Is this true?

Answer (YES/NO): NO